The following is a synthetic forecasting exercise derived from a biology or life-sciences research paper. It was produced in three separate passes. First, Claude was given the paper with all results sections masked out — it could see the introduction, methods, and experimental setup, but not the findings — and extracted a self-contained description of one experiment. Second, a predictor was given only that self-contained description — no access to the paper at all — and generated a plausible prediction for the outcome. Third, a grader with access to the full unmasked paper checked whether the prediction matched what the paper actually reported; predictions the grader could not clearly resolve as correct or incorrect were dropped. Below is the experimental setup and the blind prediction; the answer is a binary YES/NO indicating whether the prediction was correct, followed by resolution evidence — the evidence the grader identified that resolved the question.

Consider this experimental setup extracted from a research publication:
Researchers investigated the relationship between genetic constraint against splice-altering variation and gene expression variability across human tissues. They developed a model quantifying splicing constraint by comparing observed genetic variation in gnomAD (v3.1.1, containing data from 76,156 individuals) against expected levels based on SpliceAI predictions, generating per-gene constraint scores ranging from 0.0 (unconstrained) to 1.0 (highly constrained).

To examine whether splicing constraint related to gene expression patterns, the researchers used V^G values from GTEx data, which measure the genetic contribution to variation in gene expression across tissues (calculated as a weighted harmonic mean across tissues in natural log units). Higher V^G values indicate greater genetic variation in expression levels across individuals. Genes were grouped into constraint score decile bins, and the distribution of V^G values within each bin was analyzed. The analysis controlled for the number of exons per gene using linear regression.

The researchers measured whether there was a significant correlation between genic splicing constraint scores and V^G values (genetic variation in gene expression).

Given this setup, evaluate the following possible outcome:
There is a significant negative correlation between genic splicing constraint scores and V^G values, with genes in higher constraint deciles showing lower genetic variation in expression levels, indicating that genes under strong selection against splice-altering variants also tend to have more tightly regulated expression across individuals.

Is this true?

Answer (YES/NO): YES